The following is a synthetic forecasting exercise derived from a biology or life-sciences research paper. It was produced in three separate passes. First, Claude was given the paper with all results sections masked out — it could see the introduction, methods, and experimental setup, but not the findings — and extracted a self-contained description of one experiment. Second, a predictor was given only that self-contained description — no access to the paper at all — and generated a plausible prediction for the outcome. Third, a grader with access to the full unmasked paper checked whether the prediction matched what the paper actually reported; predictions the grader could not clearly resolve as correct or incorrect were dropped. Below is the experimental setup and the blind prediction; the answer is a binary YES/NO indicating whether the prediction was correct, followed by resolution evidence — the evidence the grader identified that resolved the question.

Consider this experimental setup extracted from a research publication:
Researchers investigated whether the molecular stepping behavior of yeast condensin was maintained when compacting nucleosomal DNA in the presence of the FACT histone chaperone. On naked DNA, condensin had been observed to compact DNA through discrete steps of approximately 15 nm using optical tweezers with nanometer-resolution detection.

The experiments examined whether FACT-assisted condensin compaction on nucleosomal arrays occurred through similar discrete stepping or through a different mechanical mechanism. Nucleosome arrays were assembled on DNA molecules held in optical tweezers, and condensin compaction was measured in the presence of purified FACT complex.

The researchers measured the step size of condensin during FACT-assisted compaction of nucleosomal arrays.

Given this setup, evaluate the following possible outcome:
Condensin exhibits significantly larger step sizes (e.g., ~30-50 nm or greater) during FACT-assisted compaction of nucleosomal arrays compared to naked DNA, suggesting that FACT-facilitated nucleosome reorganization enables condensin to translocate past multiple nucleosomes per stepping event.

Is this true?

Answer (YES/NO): NO